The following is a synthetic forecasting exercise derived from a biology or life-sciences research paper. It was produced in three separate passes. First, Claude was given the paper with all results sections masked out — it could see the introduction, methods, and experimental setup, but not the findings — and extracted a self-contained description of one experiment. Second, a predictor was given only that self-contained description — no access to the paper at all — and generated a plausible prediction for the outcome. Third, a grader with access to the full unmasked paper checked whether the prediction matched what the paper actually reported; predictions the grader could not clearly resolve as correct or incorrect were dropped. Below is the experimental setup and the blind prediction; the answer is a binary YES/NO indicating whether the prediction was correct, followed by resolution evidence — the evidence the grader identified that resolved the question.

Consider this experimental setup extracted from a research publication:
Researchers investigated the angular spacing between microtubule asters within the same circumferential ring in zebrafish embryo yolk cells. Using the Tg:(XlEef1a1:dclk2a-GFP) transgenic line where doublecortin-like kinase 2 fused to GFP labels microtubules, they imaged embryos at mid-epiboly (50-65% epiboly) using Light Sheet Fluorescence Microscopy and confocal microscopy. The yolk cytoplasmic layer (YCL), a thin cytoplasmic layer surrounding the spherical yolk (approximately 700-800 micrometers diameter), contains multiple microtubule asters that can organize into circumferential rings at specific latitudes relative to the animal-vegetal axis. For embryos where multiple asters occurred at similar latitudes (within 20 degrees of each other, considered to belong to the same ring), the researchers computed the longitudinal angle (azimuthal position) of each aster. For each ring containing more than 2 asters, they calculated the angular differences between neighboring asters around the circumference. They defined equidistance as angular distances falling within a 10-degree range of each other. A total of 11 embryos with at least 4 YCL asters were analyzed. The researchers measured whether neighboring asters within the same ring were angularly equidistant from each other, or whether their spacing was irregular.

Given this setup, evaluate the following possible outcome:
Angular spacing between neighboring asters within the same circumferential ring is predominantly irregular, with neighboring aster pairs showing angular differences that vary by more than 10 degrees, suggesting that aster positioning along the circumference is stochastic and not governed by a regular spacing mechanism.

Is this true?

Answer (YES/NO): NO